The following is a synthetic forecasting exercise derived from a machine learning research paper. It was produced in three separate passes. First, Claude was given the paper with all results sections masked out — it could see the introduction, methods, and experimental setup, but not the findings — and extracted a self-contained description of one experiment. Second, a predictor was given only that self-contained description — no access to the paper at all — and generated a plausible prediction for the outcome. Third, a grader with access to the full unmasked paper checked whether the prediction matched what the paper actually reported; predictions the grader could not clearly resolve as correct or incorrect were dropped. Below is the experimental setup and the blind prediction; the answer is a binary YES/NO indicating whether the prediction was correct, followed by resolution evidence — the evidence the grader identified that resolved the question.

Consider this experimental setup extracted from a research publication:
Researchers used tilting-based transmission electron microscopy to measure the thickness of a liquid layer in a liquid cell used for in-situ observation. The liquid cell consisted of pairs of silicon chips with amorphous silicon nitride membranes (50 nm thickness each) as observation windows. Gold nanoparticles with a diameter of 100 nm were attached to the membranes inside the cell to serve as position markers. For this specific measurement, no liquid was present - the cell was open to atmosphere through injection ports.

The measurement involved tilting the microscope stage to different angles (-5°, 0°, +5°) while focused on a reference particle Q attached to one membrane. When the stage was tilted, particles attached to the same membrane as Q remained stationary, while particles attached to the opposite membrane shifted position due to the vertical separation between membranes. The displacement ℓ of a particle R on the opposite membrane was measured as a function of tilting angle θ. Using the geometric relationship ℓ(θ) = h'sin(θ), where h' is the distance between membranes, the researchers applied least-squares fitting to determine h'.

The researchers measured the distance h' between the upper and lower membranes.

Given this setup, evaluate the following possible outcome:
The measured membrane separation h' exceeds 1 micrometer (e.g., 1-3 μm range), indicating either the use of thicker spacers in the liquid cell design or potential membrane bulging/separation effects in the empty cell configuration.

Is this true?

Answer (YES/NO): YES